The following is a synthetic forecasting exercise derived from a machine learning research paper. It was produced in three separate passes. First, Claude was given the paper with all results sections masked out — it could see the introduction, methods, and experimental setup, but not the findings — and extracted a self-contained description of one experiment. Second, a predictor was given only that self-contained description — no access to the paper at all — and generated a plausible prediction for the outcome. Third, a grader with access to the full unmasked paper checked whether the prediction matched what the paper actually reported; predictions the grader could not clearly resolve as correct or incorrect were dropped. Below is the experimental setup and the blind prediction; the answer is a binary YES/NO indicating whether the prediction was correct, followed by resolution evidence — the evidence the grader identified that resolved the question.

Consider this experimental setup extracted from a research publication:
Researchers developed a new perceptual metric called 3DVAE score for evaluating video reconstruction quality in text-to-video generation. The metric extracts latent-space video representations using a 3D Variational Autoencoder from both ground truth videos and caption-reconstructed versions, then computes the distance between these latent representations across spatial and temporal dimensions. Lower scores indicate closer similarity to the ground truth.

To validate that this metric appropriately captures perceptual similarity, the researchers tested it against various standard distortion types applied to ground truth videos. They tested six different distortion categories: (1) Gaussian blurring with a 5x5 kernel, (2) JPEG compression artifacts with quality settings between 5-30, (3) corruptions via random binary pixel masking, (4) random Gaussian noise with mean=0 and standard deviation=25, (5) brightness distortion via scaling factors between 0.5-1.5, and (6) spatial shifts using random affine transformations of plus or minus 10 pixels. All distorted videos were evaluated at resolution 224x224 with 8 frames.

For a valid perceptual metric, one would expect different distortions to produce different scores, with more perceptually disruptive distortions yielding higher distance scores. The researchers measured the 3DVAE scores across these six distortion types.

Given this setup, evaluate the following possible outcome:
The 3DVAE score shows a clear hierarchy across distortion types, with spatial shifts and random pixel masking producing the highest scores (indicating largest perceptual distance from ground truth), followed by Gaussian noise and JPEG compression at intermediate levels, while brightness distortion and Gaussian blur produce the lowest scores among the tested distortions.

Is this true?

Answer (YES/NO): NO